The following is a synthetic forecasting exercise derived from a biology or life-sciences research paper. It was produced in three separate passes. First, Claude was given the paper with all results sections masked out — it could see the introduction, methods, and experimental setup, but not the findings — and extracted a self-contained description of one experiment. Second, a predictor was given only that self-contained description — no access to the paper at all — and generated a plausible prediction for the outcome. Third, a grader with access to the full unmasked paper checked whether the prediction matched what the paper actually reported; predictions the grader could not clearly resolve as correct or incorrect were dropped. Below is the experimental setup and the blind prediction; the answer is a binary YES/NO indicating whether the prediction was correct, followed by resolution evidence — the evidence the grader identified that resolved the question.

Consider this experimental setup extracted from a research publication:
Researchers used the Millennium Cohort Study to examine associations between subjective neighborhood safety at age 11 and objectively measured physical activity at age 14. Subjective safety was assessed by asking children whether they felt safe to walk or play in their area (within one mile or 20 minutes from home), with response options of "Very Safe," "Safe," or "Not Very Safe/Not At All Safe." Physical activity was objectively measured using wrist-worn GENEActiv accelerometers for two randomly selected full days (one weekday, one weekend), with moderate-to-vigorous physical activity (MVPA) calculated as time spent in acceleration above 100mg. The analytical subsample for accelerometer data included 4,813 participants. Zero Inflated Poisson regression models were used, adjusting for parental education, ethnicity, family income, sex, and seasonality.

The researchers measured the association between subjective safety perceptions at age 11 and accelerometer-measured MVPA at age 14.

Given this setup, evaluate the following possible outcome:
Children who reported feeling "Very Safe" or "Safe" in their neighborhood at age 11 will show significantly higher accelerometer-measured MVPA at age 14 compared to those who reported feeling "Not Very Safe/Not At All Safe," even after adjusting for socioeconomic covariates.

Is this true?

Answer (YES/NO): NO